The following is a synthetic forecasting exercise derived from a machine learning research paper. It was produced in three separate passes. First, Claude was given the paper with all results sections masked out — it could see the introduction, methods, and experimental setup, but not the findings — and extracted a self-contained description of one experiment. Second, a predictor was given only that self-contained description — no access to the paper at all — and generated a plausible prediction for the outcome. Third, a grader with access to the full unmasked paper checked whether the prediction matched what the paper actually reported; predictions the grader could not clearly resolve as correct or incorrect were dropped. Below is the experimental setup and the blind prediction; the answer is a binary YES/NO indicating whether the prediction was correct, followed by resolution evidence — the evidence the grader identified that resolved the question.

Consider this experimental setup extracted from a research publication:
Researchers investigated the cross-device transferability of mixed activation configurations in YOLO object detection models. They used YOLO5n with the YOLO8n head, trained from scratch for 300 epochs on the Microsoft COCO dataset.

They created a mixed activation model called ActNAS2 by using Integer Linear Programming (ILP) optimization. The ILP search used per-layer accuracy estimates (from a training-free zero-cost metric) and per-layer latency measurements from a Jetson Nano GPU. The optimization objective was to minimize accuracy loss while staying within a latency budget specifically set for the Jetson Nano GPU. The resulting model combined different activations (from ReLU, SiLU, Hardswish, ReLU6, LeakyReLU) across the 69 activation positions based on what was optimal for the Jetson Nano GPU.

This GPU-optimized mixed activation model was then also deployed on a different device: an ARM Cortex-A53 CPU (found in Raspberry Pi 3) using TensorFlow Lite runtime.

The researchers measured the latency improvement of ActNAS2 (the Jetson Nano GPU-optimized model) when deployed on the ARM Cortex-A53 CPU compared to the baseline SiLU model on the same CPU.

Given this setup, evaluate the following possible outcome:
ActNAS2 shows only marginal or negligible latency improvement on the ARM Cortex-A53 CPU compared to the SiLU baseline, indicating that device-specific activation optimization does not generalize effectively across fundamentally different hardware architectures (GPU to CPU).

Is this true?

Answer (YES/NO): NO